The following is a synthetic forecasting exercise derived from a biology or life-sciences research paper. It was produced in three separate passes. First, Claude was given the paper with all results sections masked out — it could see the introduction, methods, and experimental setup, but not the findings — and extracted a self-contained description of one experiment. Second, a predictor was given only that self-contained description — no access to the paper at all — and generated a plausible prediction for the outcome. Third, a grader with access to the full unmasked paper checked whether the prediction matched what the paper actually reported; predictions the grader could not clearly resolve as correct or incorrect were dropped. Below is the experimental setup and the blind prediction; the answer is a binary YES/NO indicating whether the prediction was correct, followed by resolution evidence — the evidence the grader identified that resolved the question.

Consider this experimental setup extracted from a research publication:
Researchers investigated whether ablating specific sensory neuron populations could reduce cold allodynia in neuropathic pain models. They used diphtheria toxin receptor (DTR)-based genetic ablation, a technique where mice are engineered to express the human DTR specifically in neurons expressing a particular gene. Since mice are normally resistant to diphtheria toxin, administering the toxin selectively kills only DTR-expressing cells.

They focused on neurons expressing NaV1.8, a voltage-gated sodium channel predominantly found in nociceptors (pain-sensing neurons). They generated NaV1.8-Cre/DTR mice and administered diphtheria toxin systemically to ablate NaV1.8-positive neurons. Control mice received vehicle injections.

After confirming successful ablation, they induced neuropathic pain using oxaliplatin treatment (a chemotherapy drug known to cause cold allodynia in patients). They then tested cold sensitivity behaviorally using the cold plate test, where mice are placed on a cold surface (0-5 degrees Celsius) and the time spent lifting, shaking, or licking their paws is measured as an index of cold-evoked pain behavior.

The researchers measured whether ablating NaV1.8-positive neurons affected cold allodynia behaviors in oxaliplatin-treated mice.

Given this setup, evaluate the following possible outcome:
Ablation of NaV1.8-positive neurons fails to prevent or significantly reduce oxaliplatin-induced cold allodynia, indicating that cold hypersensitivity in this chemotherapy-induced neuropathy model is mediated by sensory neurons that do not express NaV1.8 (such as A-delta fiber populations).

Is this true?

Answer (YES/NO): NO